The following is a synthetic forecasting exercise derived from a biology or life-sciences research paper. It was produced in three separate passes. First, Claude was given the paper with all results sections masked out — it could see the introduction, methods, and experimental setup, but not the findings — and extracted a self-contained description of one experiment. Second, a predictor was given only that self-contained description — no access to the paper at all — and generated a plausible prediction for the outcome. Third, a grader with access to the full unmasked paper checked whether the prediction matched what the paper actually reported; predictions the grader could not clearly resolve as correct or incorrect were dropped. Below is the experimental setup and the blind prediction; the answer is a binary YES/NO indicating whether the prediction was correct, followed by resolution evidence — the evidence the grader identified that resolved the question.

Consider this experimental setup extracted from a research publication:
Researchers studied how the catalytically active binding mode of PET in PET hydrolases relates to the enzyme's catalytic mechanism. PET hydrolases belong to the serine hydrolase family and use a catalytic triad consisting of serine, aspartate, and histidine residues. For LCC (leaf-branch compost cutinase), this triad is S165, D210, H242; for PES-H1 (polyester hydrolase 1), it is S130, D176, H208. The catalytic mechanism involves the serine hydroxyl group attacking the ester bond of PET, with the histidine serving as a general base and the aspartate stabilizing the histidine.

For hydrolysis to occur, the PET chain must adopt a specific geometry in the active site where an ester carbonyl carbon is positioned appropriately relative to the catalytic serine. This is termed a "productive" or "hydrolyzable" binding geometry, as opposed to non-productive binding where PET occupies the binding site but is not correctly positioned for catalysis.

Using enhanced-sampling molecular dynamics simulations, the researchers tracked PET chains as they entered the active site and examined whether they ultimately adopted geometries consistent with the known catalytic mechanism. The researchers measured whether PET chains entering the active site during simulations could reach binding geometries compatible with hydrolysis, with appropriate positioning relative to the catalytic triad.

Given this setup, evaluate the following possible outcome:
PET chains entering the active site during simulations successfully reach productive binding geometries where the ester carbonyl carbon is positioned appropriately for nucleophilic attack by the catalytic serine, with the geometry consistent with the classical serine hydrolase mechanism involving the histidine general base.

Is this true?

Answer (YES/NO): YES